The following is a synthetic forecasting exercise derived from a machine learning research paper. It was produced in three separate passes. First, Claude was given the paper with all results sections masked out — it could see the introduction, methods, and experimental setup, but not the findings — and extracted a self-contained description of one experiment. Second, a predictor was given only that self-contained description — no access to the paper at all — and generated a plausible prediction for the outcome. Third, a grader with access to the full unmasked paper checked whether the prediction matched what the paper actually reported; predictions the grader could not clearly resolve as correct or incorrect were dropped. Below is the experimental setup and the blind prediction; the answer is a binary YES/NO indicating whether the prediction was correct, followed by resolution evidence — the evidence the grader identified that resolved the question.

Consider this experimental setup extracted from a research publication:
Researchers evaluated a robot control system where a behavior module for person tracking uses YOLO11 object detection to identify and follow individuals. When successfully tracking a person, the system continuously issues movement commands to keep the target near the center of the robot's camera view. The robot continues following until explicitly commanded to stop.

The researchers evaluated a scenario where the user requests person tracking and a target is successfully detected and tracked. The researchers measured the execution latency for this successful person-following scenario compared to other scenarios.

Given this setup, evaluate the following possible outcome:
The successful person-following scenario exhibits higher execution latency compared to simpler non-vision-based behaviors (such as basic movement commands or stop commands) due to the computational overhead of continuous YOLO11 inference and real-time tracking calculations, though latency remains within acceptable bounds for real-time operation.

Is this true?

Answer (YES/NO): NO